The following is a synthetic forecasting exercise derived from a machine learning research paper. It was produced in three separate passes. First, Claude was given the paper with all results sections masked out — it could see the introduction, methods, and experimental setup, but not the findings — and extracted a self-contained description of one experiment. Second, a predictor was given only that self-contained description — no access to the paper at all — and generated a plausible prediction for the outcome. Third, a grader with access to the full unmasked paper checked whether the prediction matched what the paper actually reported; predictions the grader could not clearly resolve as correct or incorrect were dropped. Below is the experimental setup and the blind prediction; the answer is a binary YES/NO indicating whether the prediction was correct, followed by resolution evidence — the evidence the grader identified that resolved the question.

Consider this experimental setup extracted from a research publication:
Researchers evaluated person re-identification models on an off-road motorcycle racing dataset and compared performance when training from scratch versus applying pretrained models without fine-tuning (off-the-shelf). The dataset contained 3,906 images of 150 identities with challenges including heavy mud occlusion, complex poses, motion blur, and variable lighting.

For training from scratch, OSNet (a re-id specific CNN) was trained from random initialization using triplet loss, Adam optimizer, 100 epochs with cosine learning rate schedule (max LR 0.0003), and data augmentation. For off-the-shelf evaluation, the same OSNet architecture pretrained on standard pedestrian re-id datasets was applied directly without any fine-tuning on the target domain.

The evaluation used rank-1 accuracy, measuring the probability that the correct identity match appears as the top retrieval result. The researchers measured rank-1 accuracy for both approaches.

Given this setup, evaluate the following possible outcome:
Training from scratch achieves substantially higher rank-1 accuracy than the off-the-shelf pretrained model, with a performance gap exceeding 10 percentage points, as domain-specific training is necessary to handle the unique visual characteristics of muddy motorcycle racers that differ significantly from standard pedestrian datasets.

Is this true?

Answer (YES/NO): NO